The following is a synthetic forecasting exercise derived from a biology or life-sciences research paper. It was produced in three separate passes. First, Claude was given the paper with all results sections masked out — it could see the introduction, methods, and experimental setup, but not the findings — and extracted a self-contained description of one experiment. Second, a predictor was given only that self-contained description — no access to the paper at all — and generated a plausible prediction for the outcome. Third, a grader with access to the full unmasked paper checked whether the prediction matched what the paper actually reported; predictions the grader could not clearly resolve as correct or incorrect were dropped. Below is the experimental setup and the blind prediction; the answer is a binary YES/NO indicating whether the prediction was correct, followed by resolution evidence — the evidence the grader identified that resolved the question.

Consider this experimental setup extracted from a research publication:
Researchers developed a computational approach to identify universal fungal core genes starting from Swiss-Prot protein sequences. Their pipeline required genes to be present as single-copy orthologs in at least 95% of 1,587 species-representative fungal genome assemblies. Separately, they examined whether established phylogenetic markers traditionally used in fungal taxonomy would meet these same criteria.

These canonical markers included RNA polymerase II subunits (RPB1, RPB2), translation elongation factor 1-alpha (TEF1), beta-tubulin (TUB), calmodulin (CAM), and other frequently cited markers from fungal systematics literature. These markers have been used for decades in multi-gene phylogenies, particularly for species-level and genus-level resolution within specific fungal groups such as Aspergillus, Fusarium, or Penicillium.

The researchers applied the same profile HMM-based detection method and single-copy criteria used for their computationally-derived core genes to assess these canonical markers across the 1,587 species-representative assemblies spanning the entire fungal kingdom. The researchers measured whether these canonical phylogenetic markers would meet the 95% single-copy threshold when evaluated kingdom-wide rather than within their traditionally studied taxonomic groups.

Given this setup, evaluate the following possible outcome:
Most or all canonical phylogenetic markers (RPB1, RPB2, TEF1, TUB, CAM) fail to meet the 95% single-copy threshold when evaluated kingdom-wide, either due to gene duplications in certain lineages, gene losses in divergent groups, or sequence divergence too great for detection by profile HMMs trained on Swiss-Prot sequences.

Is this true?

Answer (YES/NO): YES